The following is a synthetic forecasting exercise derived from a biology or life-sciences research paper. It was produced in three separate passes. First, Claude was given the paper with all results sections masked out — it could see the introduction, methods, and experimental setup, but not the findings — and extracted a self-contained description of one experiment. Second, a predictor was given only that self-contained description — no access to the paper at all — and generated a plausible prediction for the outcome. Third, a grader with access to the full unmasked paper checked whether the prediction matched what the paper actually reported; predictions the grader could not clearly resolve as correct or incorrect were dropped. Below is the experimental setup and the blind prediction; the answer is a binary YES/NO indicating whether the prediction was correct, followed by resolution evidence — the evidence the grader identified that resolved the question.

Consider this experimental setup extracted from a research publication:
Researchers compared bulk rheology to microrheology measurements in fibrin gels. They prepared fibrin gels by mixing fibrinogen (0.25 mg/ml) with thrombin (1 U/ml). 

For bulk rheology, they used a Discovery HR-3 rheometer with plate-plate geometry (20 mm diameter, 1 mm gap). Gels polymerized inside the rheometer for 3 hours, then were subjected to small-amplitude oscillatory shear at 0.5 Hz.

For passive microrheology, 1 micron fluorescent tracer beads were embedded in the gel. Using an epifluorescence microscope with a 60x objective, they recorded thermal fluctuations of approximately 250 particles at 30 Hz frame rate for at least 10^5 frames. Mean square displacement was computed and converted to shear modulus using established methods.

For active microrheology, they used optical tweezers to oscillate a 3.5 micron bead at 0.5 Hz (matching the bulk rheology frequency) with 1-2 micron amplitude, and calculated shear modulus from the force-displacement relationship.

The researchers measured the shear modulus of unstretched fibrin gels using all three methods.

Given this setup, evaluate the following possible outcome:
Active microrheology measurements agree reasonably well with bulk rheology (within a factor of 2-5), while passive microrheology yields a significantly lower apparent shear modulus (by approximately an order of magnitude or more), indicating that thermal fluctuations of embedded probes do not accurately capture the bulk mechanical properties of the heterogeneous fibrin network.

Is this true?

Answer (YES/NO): NO